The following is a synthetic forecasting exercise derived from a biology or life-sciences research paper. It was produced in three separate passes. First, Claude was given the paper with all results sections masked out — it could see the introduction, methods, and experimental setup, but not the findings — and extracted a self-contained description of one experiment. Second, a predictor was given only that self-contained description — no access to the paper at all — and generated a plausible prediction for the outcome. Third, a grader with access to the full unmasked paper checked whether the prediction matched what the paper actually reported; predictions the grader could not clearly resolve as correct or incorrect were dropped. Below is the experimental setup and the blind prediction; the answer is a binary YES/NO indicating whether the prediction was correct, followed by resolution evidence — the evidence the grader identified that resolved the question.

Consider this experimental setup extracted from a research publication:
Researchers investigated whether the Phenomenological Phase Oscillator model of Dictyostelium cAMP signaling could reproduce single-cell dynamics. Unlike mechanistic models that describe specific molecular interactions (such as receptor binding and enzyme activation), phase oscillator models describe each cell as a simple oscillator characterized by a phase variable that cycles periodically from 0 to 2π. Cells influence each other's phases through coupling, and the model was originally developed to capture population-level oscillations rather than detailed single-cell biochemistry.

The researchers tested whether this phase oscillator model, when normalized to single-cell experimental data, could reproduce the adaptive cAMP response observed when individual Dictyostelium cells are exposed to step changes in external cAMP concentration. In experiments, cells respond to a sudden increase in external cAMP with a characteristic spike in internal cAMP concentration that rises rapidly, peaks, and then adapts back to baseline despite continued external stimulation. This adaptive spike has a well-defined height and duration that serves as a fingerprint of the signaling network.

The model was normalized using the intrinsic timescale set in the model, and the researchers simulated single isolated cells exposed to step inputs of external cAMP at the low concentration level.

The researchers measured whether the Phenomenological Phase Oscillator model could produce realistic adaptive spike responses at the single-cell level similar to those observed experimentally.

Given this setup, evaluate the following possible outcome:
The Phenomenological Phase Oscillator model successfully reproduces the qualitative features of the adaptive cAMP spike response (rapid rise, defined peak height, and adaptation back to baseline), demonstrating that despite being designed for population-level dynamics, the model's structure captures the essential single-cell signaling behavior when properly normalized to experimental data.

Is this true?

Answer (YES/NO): NO